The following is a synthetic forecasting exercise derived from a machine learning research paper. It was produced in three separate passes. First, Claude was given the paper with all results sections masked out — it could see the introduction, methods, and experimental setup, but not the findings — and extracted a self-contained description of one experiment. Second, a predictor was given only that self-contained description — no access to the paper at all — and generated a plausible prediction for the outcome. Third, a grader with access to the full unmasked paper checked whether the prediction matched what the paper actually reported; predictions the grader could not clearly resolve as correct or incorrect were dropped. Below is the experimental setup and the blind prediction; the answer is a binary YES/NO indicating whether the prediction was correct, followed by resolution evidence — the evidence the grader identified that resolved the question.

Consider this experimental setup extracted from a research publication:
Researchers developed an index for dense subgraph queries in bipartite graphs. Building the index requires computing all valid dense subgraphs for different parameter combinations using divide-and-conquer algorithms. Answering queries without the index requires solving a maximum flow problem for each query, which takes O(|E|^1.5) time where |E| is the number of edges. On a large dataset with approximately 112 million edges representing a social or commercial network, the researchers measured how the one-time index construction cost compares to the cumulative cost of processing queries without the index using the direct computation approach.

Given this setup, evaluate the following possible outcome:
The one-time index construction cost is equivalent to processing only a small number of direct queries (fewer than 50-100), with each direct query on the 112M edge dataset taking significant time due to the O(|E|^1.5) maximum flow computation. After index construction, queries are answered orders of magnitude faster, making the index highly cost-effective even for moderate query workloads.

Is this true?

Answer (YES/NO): NO